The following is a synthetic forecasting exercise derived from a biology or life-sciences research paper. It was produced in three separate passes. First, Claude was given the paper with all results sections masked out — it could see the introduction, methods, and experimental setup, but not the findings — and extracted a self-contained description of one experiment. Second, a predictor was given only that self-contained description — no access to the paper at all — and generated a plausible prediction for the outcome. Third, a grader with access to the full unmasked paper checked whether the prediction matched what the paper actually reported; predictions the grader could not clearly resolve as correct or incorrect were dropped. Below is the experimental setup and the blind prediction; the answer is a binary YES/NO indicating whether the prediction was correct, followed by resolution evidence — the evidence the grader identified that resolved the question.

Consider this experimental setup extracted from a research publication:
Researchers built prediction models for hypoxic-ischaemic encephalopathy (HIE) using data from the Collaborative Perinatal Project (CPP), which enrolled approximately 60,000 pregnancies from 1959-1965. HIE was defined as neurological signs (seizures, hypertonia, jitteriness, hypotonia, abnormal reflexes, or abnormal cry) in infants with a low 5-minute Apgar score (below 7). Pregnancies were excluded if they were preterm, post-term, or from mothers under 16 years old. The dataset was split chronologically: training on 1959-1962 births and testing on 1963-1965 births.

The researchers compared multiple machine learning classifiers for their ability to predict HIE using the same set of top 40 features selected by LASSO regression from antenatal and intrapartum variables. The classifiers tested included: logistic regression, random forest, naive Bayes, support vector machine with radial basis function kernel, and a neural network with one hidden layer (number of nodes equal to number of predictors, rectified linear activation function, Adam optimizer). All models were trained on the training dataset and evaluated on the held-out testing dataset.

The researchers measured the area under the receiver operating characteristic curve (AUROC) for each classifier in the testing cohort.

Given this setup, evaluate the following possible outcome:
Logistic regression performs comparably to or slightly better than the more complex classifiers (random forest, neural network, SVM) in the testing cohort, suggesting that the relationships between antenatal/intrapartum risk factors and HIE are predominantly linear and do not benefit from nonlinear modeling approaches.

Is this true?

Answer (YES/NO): YES